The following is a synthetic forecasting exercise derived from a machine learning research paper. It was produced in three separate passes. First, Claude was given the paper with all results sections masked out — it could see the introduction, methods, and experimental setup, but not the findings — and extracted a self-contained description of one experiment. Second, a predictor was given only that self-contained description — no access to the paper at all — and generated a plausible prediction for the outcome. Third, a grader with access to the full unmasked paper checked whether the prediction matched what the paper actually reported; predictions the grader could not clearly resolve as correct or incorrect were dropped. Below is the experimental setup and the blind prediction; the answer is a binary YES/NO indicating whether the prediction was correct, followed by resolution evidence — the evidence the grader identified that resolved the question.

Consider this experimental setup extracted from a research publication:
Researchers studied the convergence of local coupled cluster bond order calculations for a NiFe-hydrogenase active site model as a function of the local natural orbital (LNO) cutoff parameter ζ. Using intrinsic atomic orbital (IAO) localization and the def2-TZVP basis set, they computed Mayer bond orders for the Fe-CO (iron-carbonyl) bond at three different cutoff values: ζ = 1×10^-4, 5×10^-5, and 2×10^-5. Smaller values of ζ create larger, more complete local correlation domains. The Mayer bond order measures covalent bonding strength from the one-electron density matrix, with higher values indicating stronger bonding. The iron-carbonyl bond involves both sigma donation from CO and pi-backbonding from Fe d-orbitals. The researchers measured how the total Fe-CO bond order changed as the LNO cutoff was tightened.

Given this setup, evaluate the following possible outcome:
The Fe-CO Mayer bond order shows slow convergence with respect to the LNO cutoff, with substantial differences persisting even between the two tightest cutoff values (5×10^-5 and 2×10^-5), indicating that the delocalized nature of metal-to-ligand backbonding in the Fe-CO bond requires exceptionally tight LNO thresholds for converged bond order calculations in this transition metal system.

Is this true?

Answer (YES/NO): NO